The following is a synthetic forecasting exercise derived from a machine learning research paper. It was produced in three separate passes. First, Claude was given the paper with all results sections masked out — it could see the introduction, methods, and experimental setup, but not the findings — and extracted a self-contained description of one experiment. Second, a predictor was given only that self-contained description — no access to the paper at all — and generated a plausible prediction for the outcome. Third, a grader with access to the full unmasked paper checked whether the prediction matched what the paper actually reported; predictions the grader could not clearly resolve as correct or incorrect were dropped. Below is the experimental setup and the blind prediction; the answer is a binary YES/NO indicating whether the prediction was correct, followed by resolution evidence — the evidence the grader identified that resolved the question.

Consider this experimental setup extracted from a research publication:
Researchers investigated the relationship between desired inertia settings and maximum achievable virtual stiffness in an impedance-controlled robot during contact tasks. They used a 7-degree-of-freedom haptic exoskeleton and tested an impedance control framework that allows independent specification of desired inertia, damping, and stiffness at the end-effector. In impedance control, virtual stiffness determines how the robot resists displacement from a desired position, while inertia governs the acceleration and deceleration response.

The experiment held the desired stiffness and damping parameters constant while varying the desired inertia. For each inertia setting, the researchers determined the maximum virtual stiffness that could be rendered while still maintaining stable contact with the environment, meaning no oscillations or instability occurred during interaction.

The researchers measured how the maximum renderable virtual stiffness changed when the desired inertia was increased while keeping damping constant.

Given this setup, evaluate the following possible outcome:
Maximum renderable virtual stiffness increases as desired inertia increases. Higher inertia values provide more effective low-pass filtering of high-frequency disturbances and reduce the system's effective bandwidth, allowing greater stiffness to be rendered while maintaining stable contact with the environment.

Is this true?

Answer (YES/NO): YES